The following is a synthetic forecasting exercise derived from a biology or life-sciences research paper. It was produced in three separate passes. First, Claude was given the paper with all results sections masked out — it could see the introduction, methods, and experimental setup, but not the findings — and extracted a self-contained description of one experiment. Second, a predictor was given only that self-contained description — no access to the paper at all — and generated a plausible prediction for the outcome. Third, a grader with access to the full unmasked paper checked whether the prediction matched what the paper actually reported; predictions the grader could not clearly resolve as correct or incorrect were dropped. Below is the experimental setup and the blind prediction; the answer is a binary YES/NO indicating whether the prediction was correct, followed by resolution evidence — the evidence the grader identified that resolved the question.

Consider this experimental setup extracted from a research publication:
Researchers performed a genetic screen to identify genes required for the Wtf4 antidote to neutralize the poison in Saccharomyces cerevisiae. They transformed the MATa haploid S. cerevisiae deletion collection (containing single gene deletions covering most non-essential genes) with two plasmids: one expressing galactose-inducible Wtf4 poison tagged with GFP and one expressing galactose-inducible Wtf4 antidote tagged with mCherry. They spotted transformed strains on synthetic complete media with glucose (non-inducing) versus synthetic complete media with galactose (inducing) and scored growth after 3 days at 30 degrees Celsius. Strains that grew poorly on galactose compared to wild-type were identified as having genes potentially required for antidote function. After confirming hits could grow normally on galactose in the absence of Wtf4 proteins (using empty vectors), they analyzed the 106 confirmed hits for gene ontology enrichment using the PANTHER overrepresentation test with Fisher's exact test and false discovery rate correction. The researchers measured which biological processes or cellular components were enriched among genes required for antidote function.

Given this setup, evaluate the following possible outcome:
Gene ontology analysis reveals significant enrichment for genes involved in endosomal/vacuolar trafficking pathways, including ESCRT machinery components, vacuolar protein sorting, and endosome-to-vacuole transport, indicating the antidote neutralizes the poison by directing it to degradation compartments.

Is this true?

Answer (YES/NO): NO